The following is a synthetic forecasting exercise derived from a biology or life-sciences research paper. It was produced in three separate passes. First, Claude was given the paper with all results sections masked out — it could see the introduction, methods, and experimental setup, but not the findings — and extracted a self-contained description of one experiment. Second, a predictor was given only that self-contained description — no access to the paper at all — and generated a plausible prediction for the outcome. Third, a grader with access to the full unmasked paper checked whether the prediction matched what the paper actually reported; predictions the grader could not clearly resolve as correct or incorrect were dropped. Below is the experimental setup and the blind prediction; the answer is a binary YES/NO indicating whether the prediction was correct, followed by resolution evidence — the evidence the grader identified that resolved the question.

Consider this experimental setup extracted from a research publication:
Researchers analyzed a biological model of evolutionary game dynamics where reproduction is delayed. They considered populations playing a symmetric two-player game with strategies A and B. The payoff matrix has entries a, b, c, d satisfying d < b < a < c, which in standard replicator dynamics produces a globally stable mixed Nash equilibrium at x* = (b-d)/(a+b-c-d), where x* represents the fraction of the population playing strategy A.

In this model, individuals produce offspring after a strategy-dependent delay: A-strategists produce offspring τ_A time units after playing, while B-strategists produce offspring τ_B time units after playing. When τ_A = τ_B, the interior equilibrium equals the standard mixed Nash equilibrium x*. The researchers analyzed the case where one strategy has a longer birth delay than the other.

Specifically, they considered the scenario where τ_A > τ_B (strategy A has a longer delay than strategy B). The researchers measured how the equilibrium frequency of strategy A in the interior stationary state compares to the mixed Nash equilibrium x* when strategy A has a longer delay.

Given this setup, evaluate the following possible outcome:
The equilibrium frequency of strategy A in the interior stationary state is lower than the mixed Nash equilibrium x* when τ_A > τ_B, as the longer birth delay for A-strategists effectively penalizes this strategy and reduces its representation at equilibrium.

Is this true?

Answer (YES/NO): YES